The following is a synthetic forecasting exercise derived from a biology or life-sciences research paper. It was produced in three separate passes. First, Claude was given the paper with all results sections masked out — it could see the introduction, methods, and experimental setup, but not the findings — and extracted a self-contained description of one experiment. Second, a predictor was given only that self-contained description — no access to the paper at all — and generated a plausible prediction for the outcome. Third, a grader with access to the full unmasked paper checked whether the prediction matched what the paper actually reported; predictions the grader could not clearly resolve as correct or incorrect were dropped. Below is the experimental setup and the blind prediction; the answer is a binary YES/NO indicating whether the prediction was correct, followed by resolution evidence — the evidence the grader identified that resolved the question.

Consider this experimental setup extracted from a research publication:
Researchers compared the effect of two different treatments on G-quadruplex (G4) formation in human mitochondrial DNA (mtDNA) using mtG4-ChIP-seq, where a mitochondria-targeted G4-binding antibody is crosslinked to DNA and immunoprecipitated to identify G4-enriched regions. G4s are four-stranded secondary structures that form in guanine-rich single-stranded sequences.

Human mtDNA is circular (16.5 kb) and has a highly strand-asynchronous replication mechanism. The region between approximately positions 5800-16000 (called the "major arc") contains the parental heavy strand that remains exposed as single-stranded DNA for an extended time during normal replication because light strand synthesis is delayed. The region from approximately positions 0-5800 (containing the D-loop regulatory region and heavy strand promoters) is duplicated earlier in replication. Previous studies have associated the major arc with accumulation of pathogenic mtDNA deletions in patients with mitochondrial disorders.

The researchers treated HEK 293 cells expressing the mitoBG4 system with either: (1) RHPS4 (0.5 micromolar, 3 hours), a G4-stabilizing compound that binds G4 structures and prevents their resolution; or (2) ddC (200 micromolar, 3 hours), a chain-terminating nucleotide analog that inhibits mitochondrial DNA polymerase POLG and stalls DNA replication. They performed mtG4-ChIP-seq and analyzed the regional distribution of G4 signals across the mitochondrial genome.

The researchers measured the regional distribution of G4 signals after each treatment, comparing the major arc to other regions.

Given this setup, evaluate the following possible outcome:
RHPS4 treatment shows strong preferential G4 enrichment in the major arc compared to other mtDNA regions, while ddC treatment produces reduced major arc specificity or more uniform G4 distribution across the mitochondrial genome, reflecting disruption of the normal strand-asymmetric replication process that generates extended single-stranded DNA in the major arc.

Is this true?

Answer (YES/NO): NO